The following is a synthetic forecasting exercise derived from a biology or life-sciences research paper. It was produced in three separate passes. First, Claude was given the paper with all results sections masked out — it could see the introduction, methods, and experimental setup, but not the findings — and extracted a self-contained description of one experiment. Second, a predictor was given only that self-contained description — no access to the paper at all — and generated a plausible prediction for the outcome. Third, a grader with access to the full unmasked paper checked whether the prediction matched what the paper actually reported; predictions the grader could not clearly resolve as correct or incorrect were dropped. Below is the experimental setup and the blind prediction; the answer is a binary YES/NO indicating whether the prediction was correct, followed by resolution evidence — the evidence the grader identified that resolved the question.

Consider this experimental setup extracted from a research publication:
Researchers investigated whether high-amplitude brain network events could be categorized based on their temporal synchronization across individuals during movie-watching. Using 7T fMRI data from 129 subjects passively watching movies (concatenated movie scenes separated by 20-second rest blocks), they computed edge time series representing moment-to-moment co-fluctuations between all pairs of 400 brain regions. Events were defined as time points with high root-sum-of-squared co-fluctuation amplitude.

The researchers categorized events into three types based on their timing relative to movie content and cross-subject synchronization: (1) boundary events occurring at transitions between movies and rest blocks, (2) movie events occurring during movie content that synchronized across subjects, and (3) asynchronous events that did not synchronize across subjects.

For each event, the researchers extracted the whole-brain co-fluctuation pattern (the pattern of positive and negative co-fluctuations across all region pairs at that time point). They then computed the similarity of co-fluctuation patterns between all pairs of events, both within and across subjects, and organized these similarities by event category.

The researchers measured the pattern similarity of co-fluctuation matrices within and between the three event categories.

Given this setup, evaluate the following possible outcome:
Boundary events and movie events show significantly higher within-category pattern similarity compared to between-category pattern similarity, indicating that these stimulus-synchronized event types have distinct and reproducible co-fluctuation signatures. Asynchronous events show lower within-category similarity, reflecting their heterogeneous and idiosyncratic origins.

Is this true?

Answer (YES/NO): NO